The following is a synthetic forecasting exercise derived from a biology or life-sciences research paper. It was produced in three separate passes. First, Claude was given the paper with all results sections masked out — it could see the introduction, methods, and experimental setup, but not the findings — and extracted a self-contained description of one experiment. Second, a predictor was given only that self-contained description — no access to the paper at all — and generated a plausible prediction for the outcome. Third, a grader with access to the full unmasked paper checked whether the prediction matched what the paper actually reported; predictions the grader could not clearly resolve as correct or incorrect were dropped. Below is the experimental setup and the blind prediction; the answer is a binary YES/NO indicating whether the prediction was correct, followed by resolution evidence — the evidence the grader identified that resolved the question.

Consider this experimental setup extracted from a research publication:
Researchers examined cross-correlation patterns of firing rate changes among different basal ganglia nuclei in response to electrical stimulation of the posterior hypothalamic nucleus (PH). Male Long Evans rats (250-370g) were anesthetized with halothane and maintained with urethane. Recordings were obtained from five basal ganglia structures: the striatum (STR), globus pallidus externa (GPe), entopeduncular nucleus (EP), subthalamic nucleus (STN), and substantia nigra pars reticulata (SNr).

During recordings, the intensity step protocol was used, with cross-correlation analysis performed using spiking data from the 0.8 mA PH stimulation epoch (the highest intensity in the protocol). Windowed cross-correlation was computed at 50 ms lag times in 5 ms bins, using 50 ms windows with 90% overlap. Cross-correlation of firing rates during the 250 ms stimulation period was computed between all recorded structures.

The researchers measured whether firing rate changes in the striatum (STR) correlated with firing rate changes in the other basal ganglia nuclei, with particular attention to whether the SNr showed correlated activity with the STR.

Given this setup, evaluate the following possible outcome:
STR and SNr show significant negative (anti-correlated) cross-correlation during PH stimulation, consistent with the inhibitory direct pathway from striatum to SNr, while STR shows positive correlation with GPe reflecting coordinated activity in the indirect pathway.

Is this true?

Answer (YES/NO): NO